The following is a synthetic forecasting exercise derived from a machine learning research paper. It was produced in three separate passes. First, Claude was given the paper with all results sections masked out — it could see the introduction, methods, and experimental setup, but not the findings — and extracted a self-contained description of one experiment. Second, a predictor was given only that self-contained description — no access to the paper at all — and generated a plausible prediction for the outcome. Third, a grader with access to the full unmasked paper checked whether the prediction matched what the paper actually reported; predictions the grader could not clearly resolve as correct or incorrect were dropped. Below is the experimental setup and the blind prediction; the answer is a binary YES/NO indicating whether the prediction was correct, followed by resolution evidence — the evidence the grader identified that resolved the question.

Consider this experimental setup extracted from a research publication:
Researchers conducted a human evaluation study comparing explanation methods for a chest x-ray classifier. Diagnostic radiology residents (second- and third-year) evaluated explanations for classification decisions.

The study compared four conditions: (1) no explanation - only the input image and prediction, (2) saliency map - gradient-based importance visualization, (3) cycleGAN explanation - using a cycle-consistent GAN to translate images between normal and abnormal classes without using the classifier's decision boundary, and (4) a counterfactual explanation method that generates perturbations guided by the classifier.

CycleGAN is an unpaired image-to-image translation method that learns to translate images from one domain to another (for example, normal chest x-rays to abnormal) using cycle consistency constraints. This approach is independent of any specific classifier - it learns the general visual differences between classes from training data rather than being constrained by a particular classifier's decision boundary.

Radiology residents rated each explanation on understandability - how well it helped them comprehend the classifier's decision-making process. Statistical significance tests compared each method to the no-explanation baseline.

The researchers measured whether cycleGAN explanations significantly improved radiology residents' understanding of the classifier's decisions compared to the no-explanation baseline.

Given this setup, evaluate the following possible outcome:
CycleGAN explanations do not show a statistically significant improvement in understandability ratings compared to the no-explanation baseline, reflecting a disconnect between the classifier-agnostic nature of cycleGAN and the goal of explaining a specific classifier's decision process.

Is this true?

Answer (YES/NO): YES